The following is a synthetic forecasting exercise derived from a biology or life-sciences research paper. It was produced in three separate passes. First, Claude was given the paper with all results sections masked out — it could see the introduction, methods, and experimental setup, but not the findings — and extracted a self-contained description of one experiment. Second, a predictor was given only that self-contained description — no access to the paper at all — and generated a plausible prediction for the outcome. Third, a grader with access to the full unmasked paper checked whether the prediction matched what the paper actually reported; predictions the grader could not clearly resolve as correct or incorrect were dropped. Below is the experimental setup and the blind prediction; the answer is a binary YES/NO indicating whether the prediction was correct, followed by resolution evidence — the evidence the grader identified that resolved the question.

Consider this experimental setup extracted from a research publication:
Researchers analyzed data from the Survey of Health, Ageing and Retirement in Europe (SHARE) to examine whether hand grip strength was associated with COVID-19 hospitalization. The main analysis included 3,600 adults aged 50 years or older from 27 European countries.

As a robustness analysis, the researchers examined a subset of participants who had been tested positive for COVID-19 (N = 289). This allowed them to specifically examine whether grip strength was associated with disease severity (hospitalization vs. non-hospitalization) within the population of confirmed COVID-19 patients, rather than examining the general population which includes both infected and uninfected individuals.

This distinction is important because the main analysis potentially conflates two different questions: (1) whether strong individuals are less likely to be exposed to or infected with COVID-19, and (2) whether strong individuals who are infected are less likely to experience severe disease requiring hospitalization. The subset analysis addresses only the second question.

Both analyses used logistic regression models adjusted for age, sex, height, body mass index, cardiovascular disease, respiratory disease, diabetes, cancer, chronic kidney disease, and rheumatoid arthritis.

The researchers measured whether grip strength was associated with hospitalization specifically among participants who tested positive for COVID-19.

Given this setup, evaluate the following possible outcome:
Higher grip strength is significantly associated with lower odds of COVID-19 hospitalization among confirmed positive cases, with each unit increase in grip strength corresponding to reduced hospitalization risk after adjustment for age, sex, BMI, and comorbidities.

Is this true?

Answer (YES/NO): YES